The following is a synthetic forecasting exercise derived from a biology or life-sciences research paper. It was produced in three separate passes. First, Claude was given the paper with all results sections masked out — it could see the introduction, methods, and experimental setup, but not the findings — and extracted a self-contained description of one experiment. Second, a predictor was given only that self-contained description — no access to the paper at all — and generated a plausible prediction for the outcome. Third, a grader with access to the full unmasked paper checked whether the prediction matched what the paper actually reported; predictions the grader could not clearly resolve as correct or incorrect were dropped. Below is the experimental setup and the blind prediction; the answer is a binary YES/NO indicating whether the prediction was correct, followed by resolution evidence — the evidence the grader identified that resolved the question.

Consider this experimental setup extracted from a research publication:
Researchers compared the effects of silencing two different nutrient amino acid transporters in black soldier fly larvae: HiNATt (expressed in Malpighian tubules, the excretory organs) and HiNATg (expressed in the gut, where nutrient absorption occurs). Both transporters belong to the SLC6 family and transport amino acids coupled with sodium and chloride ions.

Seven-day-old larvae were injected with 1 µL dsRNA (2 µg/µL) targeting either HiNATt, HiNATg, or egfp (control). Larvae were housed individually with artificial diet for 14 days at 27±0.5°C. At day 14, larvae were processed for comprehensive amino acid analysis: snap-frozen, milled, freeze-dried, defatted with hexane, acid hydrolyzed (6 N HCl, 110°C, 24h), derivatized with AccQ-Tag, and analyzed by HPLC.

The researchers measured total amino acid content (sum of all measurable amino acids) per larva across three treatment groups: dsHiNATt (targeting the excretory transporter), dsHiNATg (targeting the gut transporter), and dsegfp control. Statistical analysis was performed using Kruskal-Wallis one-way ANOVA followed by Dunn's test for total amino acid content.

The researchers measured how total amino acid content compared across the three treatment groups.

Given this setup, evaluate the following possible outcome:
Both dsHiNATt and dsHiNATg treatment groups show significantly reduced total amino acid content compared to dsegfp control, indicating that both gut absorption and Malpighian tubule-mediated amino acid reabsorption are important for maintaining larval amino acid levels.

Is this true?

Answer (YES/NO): NO